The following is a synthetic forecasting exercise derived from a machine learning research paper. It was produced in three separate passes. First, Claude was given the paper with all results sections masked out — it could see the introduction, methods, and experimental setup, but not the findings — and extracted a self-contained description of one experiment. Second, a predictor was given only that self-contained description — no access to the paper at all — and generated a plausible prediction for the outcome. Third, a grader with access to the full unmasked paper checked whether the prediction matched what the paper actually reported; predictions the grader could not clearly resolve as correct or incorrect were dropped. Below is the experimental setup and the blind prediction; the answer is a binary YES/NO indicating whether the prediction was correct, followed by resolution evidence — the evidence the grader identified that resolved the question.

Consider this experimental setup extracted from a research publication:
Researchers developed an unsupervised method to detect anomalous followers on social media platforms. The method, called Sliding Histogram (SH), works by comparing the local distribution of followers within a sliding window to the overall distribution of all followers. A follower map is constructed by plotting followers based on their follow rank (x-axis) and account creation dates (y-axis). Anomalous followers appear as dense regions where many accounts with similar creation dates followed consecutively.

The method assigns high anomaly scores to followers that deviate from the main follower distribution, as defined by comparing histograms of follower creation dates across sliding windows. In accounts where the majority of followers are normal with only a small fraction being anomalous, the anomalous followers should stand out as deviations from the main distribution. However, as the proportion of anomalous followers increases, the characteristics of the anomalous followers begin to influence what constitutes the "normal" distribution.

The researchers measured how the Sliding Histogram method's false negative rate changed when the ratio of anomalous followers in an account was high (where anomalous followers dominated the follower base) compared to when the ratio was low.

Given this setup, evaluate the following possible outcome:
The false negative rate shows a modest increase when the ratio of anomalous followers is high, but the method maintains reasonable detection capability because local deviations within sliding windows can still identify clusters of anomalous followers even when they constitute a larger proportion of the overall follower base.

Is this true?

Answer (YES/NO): NO